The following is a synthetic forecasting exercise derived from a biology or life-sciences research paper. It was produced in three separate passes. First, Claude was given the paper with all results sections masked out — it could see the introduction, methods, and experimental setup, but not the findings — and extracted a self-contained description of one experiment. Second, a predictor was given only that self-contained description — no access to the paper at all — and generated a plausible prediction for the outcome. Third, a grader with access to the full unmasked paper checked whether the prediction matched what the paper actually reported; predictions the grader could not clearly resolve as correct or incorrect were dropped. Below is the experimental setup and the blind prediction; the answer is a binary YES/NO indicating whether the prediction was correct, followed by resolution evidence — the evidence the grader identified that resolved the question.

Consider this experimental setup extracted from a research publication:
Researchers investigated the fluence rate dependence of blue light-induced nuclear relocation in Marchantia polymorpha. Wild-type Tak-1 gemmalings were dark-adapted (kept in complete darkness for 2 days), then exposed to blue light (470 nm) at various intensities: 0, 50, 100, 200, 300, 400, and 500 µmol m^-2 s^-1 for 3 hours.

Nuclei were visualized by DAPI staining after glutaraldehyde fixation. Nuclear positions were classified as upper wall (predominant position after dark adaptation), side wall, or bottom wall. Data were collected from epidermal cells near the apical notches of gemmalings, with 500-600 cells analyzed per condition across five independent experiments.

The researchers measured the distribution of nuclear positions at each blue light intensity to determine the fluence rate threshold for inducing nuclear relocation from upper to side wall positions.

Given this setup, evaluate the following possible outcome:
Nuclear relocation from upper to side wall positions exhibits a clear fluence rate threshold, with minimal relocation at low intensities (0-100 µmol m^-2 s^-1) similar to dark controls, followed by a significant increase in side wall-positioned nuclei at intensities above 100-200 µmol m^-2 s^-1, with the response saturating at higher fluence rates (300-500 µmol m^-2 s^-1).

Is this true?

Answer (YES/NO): NO